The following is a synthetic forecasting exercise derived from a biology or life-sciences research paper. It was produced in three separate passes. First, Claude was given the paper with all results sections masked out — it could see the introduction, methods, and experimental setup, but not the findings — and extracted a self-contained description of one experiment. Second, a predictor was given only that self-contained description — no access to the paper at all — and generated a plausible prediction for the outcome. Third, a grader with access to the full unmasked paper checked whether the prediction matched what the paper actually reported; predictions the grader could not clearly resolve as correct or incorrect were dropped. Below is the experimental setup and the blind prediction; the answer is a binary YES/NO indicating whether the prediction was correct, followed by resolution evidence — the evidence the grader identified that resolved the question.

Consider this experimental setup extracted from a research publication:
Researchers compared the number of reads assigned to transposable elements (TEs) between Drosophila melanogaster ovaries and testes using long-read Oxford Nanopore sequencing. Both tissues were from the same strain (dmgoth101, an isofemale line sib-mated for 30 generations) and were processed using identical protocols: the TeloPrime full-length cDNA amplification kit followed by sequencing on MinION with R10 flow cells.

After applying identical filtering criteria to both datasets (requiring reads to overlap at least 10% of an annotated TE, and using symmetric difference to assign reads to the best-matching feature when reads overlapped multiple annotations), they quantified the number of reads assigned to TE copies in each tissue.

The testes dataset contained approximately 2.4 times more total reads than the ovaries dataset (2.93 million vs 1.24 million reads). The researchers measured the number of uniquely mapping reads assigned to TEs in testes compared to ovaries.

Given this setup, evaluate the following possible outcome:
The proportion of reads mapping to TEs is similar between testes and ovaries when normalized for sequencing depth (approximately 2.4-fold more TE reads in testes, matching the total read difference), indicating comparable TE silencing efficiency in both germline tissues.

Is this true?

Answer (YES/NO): NO